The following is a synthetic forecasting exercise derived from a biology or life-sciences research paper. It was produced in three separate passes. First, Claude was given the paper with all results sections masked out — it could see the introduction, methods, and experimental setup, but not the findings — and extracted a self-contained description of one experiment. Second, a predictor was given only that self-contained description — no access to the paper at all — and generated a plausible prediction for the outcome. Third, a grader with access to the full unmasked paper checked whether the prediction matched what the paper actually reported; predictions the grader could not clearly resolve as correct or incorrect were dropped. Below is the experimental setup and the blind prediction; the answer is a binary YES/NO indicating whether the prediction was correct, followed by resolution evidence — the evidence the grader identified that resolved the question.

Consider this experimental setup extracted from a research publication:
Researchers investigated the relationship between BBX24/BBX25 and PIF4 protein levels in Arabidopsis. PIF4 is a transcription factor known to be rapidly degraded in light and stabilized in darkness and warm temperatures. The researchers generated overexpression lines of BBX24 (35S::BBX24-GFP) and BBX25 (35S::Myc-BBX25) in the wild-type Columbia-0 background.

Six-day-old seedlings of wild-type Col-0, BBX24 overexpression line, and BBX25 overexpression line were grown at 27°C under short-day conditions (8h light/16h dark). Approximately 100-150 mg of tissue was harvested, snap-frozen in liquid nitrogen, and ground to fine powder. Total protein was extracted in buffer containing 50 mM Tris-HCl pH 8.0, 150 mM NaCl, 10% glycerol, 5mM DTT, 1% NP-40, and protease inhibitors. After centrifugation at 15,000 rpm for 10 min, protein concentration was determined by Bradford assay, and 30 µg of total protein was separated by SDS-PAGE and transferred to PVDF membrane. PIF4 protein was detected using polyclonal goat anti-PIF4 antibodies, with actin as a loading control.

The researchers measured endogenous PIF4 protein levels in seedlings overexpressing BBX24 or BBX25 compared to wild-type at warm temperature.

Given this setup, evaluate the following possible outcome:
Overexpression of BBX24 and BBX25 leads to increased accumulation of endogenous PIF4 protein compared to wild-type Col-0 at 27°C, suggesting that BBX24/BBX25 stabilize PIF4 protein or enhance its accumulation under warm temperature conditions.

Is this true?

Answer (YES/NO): YES